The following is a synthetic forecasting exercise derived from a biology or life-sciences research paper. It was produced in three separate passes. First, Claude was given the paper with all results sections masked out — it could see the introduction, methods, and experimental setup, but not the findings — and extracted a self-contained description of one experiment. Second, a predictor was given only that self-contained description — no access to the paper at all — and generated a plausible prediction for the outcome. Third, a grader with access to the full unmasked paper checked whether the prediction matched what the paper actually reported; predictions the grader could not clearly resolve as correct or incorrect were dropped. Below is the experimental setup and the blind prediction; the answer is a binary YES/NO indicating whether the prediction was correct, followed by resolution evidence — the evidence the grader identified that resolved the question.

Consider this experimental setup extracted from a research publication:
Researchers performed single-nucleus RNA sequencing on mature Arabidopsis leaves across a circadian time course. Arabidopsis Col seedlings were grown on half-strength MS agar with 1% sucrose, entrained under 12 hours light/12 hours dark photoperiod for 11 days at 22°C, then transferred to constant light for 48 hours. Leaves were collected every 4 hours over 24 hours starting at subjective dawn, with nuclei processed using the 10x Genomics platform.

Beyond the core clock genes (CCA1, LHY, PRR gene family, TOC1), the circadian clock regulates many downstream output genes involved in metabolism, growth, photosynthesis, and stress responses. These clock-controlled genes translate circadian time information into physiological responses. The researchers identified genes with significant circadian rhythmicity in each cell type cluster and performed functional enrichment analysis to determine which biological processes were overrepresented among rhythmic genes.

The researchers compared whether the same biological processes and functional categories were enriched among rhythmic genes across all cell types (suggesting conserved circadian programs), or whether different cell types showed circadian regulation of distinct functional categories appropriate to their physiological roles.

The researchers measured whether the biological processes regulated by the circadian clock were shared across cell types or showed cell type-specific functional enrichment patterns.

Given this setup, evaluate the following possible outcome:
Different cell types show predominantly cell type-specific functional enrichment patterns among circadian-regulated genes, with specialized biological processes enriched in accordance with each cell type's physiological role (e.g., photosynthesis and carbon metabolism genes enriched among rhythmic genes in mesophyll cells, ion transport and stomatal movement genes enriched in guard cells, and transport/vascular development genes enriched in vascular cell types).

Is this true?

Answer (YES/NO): NO